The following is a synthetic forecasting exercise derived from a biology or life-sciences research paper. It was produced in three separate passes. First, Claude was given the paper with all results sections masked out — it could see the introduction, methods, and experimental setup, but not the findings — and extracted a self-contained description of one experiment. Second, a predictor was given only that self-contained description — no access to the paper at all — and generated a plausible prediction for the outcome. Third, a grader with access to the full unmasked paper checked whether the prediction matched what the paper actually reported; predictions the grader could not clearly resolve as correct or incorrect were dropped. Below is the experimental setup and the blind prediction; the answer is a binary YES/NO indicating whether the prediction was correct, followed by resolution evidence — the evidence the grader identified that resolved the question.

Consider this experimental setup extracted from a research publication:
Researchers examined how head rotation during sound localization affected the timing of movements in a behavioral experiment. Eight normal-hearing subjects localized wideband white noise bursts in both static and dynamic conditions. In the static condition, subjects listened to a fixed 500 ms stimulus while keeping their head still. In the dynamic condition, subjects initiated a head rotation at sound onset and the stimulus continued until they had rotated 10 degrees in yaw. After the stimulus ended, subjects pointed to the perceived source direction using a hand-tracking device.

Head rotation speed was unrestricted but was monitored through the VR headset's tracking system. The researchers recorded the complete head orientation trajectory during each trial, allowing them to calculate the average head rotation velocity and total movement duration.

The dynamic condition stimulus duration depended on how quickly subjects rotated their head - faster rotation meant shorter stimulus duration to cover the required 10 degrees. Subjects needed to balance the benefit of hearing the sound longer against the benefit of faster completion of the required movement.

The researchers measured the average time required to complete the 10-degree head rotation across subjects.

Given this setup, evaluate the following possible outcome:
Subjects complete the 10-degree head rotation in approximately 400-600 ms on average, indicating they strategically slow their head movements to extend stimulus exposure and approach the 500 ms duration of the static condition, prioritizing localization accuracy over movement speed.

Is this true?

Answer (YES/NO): NO